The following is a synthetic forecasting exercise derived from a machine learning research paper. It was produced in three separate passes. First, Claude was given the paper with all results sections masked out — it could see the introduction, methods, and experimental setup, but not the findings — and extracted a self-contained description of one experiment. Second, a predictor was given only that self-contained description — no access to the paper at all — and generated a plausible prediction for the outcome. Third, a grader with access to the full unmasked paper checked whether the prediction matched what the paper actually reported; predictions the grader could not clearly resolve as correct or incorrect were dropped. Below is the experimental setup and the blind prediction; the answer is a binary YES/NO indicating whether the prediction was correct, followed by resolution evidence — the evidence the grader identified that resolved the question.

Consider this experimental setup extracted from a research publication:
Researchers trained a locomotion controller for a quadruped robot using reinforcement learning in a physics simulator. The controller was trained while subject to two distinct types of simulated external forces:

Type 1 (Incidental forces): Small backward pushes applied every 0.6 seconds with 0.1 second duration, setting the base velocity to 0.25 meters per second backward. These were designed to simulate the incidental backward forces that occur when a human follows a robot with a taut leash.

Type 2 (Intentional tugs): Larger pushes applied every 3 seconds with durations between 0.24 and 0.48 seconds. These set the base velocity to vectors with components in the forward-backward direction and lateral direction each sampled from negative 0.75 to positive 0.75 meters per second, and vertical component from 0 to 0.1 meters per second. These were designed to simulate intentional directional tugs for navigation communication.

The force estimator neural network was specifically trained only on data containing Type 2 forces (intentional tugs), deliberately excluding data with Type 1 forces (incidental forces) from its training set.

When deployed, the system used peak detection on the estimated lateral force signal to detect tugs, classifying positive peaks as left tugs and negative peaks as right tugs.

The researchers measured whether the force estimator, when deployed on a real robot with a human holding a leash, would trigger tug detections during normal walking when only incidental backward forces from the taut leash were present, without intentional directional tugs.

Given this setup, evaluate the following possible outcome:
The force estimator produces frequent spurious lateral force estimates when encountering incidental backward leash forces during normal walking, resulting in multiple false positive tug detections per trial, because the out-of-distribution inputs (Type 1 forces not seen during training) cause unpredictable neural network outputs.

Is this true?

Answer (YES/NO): NO